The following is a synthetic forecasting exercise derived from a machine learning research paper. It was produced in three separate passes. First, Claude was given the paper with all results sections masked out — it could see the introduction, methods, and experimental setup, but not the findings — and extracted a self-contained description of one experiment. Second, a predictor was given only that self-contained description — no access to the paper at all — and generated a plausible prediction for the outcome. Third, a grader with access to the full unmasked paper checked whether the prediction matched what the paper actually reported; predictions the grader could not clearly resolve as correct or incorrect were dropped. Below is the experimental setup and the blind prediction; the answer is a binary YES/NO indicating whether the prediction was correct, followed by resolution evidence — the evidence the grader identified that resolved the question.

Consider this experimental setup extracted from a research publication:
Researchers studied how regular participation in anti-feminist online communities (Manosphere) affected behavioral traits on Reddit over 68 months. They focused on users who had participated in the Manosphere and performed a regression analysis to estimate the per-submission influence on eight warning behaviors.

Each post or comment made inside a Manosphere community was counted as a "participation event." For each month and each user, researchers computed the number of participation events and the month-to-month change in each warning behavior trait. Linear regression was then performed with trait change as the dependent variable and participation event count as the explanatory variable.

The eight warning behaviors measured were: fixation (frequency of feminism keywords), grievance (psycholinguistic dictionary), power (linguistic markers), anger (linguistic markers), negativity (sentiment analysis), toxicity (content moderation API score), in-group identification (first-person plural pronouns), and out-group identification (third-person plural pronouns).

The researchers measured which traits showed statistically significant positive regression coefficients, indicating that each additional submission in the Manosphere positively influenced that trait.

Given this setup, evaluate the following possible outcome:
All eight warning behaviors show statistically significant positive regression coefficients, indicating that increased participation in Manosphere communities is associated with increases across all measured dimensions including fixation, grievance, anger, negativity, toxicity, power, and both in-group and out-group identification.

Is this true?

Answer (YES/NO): NO